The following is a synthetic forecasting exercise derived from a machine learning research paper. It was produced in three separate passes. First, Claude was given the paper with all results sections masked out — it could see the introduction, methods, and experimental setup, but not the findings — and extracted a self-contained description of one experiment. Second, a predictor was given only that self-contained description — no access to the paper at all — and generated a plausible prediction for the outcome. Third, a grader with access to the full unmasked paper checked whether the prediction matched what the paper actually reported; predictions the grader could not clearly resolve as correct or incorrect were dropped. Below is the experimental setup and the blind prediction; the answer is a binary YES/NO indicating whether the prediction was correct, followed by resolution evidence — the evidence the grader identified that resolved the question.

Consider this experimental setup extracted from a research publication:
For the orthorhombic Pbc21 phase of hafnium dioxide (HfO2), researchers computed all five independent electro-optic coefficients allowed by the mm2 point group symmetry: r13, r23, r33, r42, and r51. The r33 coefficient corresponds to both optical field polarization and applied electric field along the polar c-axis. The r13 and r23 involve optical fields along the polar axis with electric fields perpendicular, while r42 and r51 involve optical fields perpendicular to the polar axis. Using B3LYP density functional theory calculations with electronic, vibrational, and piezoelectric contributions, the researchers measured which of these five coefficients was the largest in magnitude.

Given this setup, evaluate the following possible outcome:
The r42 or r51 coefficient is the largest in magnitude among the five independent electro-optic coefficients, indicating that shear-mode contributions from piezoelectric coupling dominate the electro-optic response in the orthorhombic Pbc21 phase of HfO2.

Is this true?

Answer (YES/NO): NO